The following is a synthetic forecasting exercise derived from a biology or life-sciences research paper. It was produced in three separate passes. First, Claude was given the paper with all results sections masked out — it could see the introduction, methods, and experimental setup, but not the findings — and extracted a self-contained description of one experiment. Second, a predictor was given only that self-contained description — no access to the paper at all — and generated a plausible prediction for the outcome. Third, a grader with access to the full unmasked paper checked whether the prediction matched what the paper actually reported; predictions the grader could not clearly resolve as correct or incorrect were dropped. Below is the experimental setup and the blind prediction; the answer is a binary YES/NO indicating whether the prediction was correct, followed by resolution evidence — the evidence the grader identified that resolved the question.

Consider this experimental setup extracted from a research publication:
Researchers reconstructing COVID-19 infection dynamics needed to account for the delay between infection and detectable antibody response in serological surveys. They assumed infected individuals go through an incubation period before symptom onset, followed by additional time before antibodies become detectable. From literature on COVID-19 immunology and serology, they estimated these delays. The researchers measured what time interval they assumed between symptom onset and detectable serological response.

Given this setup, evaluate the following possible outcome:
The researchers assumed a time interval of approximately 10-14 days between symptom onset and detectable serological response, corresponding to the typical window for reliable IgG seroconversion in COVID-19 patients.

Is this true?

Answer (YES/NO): NO